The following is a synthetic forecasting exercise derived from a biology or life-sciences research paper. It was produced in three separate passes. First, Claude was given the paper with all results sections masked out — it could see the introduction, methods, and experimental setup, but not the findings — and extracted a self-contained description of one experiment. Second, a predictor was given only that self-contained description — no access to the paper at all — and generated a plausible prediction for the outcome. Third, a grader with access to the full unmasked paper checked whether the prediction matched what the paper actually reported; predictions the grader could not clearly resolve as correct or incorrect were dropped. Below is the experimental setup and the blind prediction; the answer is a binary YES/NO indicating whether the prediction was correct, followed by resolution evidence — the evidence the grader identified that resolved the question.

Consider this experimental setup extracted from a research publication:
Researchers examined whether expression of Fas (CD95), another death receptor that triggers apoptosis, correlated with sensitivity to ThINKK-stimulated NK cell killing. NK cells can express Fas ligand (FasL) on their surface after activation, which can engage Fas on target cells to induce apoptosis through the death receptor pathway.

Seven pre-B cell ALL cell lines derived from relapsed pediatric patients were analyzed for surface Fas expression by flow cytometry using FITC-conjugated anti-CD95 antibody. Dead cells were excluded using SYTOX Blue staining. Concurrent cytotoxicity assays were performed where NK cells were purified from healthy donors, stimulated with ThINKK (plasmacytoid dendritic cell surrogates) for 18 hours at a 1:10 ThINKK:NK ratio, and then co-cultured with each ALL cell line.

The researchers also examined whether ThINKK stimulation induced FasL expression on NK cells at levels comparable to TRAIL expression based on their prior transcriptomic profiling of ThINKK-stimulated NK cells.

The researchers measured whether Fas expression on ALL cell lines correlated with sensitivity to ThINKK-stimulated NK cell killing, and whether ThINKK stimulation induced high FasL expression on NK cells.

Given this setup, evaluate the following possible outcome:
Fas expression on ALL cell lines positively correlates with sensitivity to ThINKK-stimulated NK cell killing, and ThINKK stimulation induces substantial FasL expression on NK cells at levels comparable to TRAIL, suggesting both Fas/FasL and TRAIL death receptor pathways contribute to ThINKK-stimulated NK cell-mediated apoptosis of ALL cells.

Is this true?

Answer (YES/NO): NO